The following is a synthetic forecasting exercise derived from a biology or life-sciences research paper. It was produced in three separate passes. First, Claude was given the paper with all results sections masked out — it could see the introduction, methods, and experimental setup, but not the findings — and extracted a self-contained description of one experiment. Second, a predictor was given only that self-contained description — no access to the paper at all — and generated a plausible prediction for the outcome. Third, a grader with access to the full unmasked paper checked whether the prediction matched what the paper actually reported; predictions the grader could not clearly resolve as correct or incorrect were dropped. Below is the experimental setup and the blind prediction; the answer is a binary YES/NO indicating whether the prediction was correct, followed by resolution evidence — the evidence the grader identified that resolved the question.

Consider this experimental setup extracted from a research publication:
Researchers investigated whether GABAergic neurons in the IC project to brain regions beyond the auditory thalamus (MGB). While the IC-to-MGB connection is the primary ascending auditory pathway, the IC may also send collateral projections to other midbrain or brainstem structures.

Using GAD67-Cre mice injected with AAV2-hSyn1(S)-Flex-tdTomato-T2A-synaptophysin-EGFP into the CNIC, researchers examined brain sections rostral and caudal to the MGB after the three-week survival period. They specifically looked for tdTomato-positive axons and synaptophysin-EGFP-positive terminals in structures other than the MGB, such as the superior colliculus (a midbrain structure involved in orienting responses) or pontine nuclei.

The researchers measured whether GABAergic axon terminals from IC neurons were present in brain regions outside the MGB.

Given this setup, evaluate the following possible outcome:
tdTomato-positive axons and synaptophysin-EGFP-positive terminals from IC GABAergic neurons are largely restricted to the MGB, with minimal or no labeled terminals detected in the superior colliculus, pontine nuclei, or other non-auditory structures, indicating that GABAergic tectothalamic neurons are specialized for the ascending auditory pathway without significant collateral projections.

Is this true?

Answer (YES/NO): NO